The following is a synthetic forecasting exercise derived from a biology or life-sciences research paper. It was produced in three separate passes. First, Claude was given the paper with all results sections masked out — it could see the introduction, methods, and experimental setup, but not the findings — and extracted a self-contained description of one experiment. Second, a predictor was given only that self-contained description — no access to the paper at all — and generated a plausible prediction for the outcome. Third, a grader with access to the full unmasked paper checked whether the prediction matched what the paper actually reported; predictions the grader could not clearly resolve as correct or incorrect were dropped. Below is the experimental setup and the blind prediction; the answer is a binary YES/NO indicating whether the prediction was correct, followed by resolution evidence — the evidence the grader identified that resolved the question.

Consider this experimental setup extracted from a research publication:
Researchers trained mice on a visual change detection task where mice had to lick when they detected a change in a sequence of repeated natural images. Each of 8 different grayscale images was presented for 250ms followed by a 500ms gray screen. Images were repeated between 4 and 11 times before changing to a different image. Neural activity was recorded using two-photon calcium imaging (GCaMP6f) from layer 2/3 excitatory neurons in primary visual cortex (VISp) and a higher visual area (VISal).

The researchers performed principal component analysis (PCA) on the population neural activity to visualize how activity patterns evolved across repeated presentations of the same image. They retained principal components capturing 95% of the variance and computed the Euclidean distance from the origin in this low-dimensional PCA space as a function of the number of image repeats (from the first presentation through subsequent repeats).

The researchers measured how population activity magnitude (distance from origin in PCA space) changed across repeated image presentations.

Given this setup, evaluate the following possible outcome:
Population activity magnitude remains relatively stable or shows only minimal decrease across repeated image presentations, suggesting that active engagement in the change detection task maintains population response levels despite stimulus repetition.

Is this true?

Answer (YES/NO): NO